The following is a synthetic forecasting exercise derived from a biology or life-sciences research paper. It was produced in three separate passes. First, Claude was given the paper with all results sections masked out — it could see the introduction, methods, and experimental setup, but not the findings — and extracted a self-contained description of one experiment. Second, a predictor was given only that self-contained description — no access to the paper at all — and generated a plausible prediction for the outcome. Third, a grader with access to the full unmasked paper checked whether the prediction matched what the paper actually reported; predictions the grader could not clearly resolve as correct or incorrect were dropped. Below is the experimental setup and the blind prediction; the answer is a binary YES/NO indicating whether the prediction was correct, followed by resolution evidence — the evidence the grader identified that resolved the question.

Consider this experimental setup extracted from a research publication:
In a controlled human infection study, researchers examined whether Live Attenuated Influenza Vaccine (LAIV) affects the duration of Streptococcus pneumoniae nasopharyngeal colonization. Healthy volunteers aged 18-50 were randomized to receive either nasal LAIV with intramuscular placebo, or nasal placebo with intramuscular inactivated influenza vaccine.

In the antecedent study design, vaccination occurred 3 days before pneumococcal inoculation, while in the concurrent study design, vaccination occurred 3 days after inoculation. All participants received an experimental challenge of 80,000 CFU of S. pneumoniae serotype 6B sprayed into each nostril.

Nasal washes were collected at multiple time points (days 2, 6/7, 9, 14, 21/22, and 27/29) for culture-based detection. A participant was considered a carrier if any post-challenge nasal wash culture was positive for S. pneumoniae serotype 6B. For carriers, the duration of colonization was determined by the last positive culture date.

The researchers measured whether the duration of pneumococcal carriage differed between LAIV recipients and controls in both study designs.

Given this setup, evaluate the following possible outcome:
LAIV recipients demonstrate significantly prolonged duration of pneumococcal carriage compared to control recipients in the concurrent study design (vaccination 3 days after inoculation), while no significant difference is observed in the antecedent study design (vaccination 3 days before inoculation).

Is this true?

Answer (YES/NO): NO